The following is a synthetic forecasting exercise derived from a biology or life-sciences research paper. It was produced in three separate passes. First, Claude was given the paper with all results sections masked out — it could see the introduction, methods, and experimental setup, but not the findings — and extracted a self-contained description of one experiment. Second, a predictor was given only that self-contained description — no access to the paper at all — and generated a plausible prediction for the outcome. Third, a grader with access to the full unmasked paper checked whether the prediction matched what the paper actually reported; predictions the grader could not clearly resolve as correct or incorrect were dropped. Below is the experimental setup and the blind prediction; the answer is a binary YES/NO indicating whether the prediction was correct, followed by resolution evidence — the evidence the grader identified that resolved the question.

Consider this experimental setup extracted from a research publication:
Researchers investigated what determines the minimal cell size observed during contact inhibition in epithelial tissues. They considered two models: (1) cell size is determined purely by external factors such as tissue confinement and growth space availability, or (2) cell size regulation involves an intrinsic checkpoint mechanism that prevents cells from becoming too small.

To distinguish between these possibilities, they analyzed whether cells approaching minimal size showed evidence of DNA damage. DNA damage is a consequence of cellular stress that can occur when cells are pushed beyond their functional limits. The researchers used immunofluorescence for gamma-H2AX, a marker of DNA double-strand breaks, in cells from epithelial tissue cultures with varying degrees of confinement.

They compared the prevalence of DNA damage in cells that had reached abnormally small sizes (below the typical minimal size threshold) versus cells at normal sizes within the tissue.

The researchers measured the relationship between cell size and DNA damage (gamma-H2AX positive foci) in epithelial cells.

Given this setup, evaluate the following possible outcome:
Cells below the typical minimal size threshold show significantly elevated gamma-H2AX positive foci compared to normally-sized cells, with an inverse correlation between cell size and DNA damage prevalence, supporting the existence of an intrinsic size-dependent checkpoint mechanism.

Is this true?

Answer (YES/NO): YES